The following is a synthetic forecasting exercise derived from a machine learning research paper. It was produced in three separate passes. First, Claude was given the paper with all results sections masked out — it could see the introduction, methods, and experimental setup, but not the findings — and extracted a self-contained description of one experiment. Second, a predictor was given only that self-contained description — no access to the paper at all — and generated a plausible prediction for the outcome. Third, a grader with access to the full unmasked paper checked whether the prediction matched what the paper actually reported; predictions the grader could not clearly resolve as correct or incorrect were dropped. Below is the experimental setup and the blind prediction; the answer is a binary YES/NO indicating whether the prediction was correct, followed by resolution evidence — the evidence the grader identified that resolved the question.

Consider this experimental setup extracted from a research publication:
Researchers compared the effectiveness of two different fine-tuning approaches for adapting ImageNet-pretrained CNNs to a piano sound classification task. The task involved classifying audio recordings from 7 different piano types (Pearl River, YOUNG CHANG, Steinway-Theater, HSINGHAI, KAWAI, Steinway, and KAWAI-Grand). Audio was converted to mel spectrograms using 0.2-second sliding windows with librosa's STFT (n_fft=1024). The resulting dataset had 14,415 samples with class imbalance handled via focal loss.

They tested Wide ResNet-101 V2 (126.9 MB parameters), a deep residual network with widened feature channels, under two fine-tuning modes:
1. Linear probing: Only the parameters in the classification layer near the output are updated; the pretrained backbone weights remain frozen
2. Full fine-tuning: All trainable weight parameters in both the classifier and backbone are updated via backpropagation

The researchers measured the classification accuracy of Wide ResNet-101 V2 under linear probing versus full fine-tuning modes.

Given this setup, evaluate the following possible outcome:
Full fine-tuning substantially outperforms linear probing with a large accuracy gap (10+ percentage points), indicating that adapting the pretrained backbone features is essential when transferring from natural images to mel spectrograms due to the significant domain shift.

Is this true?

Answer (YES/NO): YES